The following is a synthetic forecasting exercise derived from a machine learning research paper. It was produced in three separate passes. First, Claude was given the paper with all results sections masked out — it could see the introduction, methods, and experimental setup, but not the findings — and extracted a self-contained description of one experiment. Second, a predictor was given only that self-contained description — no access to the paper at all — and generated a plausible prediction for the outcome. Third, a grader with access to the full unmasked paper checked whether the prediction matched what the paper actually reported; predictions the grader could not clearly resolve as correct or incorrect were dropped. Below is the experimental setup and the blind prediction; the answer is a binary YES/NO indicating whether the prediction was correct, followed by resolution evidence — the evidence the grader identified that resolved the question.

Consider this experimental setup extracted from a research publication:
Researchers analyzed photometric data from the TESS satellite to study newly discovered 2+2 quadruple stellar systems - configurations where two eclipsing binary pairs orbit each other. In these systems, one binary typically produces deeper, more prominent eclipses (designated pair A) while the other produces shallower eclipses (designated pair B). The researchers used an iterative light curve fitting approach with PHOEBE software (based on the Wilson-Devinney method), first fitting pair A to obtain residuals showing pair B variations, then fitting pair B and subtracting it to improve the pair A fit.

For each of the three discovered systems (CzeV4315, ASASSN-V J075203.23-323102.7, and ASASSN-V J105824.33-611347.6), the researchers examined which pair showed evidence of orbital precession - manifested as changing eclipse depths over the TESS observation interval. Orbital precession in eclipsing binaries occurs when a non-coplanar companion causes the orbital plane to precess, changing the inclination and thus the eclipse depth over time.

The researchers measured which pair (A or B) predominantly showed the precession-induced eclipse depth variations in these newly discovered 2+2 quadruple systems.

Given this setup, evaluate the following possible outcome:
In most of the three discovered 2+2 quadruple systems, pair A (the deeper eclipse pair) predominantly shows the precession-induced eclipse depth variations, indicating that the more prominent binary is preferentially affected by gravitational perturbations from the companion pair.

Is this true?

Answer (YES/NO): NO